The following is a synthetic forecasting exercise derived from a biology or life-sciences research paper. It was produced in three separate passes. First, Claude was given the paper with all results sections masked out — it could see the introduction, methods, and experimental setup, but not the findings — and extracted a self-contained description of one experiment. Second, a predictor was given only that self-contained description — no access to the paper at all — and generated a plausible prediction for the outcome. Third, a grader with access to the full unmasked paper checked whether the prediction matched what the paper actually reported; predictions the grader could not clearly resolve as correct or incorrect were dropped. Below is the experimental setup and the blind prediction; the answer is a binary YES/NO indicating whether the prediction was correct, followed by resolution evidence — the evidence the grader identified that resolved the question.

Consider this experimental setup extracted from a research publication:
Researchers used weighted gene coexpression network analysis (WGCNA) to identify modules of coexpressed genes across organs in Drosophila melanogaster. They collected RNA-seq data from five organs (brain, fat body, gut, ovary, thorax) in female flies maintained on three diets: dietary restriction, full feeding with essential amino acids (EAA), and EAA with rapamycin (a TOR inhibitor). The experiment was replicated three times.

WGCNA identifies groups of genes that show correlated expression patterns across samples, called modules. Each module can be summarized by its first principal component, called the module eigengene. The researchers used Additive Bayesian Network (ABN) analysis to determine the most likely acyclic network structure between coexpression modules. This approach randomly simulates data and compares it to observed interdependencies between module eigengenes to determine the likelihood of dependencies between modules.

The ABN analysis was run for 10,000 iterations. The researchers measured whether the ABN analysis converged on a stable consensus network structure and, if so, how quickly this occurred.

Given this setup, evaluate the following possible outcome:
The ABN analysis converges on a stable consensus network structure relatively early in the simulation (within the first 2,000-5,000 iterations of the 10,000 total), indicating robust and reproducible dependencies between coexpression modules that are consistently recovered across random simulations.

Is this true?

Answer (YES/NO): NO